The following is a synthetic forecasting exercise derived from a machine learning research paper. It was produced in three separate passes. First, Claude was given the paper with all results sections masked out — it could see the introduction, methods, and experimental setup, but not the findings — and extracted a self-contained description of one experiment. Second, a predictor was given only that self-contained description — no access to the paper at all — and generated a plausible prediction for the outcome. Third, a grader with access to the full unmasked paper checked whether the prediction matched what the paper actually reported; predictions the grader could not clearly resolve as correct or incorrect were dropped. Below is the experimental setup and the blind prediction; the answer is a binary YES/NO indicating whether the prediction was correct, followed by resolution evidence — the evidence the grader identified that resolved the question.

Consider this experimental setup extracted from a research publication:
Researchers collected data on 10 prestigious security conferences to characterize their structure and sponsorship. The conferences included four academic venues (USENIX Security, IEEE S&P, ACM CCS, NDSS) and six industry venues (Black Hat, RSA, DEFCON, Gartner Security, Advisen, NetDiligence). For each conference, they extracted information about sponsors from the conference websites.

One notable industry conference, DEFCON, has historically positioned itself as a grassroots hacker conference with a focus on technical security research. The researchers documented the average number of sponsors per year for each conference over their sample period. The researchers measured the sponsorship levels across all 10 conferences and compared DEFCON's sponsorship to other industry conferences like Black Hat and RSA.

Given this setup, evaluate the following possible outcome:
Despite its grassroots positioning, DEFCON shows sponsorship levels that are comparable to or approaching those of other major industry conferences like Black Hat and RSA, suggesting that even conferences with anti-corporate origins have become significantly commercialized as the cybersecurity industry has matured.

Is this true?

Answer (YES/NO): NO